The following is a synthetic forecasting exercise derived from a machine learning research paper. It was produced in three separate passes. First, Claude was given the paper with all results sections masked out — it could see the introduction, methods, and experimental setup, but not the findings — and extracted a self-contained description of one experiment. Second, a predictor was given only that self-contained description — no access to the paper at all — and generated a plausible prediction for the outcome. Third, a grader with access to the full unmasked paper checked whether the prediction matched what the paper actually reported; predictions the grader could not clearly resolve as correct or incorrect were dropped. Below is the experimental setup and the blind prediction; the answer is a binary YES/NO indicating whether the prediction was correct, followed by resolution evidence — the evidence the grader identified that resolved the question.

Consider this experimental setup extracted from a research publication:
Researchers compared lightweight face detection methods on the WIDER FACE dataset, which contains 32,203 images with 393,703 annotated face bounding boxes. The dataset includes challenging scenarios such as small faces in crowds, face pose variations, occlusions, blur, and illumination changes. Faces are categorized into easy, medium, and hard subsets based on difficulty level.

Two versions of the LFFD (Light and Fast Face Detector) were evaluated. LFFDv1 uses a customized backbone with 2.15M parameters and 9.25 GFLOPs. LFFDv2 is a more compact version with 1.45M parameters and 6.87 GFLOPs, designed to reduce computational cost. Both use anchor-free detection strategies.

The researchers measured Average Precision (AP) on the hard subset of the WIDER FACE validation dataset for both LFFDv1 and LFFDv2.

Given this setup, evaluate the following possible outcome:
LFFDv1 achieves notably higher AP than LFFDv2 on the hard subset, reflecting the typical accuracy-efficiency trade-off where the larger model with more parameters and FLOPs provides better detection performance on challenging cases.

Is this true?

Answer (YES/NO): YES